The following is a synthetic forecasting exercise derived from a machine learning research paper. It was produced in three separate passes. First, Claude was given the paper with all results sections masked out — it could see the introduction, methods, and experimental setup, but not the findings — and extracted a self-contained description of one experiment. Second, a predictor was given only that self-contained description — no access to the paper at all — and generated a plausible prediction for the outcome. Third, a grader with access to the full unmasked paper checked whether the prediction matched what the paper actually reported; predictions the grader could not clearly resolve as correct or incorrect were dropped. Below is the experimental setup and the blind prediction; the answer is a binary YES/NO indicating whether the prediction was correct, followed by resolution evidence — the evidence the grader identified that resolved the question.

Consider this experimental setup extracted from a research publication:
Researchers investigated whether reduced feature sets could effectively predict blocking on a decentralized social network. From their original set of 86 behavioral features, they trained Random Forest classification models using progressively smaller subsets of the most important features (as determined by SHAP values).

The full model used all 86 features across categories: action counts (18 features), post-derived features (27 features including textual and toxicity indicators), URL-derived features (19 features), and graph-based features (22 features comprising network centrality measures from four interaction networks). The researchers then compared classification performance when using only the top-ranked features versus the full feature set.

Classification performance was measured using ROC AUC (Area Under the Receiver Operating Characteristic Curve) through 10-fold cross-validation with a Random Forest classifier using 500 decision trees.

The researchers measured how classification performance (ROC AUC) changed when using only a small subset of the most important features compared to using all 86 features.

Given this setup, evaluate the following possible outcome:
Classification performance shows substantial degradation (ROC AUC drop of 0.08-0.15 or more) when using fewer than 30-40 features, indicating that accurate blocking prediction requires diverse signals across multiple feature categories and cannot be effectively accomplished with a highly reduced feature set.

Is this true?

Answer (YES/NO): NO